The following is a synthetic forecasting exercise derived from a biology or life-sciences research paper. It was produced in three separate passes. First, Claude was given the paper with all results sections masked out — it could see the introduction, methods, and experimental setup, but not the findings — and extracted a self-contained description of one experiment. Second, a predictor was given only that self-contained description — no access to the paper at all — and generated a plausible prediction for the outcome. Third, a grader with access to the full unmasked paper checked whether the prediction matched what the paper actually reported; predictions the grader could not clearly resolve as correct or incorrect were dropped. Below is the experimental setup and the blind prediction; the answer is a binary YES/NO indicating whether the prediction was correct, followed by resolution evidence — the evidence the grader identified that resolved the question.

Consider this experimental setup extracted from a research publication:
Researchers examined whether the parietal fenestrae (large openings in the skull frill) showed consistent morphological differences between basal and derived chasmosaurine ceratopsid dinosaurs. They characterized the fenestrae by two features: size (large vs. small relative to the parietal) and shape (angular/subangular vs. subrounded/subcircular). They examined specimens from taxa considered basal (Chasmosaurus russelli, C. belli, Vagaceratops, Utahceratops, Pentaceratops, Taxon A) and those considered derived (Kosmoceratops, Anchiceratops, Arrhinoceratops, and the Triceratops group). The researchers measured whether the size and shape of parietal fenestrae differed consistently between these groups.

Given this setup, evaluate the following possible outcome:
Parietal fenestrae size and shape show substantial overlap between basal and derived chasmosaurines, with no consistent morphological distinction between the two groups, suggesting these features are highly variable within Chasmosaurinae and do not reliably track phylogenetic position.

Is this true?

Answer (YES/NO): NO